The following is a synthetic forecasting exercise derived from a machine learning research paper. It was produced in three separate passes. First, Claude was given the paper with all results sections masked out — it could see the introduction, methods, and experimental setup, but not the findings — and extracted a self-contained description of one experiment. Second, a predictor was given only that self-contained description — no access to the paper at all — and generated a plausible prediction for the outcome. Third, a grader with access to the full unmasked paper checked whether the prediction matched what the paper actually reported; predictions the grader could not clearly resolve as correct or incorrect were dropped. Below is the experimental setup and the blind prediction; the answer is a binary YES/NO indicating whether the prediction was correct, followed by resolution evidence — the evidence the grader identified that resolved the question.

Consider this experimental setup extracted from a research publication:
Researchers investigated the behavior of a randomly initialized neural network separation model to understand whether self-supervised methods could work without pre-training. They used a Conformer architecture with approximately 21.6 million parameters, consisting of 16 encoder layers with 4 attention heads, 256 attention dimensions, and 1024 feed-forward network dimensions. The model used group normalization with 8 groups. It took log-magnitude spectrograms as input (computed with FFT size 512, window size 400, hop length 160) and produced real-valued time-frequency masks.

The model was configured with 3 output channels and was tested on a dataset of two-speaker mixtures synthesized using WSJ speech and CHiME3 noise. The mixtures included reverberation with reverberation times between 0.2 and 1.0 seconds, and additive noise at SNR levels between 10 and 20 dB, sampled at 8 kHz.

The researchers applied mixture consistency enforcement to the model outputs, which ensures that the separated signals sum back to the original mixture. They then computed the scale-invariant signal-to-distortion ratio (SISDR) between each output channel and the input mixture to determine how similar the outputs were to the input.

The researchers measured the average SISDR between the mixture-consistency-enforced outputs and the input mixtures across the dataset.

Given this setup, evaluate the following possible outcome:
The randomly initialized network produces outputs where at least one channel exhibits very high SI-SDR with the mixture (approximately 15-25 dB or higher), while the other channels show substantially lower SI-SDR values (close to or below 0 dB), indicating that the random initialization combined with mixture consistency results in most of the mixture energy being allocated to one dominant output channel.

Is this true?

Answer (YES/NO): NO